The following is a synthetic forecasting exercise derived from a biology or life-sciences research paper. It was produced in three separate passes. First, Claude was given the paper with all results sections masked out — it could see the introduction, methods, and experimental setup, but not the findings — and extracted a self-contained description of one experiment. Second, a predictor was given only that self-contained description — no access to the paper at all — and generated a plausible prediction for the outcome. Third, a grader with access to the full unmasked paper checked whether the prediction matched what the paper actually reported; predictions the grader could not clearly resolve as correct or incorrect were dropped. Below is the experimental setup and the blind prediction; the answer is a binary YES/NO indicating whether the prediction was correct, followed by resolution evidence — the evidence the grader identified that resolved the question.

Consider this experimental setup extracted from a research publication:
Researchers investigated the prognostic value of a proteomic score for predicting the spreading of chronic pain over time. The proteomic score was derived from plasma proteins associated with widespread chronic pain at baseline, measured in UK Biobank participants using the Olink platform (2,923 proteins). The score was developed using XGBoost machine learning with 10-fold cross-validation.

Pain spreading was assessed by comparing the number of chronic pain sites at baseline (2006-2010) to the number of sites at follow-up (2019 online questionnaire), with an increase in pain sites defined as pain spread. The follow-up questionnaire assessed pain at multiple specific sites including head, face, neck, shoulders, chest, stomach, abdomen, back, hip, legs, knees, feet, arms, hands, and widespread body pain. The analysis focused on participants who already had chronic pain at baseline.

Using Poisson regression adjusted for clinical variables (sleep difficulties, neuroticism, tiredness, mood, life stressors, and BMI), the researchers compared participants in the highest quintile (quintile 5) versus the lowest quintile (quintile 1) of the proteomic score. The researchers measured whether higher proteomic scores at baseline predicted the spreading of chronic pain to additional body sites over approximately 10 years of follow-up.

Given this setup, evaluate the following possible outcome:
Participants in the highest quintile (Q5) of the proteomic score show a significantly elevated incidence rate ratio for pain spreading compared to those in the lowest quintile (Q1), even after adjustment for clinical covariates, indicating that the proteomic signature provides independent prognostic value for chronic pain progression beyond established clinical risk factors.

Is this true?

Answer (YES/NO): YES